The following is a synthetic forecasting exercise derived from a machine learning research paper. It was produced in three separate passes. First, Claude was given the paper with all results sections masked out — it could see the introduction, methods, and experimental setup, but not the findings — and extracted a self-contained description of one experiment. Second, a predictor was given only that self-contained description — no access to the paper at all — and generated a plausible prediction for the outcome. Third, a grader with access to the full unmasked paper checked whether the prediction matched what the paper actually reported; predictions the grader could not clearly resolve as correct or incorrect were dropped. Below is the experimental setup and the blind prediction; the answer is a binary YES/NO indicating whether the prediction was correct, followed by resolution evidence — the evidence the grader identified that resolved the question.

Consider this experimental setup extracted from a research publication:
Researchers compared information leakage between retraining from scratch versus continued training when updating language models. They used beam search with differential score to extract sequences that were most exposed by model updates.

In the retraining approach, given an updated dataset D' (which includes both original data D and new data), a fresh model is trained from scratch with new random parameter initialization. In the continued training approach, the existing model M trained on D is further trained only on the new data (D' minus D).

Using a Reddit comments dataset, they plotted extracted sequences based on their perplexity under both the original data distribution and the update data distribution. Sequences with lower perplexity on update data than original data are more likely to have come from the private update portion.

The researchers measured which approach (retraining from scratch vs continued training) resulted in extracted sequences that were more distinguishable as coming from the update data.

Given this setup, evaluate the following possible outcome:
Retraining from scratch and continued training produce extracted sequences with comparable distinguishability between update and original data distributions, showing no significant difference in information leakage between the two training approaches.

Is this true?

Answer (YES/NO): NO